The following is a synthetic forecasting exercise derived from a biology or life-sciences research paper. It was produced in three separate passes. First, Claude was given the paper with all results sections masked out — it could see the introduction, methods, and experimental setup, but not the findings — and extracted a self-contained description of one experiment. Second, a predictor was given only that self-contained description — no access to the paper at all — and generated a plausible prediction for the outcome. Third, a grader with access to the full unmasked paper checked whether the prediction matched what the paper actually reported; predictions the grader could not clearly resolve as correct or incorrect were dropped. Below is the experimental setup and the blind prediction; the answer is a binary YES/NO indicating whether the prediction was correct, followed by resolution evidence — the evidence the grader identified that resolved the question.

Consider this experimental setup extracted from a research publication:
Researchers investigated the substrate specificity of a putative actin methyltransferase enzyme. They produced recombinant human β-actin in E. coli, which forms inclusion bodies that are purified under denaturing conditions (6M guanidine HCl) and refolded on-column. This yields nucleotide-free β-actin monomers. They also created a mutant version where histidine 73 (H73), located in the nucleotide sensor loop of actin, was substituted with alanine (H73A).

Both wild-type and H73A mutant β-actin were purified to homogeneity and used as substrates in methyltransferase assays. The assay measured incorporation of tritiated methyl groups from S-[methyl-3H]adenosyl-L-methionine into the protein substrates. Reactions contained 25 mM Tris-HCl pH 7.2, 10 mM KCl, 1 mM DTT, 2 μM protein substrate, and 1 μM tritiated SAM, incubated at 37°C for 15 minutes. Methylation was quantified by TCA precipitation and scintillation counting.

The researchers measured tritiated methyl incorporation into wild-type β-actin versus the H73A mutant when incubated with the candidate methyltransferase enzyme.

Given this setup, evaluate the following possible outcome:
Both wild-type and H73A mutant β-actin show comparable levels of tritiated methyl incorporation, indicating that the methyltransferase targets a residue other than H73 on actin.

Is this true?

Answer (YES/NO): NO